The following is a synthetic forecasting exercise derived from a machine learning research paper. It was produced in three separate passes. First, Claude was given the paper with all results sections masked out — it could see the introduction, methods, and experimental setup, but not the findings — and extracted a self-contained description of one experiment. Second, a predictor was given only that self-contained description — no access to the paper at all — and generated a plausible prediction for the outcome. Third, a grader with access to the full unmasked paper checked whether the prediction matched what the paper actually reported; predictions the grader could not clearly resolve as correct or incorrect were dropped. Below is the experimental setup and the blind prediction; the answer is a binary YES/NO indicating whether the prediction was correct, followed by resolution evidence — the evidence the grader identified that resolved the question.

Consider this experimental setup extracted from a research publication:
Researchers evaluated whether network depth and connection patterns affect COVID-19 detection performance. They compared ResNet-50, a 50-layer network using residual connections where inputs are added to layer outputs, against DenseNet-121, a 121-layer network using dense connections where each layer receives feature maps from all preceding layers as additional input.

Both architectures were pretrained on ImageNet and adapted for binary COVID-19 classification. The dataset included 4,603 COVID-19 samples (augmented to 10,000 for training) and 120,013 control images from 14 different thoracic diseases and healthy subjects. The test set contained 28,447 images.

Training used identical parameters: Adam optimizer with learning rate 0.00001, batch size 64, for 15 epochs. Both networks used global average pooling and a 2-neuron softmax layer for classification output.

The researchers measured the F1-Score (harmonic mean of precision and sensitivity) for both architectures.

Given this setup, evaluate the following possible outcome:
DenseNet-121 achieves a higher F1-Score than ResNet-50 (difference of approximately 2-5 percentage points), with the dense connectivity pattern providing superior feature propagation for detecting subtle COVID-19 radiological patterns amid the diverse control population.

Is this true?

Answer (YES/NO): NO